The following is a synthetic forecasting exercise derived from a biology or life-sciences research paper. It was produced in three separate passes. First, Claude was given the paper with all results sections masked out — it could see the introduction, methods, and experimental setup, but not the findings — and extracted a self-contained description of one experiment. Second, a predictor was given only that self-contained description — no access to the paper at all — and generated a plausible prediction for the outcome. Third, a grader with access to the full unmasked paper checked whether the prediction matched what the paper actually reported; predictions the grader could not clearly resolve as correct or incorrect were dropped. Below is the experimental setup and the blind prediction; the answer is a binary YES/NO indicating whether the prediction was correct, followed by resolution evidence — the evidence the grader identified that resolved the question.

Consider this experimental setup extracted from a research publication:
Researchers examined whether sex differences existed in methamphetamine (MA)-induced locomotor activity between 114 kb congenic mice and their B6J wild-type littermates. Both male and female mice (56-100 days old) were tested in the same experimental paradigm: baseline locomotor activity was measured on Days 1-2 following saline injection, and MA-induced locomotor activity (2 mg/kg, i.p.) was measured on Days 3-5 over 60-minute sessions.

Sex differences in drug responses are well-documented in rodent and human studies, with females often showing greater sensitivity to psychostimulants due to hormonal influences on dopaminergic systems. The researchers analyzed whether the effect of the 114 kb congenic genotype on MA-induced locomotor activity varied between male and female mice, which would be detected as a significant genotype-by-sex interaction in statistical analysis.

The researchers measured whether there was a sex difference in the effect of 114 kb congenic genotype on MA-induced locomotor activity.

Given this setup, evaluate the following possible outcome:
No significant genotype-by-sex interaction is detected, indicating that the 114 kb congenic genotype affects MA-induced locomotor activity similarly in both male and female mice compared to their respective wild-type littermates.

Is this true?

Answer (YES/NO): YES